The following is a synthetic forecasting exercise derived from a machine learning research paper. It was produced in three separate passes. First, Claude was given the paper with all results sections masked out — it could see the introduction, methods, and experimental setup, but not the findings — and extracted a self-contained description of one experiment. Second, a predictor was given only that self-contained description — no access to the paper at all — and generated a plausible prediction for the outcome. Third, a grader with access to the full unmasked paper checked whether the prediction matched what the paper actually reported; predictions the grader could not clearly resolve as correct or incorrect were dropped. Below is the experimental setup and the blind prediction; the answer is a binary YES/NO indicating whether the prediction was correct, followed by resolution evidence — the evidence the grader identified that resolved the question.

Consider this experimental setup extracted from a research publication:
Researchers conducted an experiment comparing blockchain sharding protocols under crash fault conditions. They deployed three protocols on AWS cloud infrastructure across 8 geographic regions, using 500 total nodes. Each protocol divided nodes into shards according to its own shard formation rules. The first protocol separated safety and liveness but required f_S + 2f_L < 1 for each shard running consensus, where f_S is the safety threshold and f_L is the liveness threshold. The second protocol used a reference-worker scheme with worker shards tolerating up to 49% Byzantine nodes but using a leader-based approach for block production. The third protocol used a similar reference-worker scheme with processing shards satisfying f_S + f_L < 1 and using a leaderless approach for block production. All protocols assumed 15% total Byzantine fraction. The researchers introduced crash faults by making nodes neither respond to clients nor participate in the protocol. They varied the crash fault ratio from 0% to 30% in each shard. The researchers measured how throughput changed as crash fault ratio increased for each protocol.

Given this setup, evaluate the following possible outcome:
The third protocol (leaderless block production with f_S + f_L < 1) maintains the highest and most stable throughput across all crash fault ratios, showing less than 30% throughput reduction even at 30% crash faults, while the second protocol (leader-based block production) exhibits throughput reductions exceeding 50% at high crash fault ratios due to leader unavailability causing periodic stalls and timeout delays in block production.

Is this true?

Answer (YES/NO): NO